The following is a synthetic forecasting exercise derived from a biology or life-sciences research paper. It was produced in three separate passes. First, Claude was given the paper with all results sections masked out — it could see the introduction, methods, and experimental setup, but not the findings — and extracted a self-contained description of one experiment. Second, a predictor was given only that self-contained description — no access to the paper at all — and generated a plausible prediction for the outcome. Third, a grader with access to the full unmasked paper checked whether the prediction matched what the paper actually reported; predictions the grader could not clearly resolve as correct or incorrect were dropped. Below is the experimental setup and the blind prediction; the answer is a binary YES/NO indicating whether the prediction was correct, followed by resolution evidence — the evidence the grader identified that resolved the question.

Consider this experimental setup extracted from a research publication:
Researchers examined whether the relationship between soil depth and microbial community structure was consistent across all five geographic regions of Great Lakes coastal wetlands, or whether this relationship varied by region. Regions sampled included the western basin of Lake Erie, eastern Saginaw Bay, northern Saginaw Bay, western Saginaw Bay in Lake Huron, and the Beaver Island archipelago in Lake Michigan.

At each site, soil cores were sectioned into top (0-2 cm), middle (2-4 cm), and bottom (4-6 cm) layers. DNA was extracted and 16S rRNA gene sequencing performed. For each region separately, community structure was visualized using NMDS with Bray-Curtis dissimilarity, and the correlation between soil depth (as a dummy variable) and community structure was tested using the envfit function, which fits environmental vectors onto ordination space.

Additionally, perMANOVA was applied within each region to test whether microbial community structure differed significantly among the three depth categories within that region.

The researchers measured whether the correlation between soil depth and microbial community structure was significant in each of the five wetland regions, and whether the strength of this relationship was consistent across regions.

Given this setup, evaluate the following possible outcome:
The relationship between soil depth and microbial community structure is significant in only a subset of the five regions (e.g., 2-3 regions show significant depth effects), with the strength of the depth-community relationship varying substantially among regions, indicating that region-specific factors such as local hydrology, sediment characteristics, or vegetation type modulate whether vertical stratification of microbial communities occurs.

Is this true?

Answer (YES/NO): YES